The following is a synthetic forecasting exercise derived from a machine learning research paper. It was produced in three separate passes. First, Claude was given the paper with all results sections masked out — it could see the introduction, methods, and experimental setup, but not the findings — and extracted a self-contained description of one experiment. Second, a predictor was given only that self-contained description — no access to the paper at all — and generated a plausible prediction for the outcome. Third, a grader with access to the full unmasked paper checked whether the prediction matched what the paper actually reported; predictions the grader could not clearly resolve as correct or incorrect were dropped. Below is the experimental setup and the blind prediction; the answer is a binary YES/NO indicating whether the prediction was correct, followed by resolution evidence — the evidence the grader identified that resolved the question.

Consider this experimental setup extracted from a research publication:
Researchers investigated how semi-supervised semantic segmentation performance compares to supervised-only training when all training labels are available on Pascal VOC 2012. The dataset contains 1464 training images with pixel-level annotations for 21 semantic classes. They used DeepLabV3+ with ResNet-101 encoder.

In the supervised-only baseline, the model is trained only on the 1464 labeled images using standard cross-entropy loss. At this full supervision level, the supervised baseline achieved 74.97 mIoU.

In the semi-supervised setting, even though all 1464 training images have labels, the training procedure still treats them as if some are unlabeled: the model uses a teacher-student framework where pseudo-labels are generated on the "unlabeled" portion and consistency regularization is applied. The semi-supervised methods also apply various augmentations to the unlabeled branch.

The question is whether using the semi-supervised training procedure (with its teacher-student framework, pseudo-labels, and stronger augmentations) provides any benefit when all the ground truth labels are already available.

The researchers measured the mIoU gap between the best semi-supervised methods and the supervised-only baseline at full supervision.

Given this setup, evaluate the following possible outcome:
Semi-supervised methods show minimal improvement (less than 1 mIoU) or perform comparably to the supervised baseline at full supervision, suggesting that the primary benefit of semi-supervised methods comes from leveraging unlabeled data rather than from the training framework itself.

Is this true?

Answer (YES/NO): NO